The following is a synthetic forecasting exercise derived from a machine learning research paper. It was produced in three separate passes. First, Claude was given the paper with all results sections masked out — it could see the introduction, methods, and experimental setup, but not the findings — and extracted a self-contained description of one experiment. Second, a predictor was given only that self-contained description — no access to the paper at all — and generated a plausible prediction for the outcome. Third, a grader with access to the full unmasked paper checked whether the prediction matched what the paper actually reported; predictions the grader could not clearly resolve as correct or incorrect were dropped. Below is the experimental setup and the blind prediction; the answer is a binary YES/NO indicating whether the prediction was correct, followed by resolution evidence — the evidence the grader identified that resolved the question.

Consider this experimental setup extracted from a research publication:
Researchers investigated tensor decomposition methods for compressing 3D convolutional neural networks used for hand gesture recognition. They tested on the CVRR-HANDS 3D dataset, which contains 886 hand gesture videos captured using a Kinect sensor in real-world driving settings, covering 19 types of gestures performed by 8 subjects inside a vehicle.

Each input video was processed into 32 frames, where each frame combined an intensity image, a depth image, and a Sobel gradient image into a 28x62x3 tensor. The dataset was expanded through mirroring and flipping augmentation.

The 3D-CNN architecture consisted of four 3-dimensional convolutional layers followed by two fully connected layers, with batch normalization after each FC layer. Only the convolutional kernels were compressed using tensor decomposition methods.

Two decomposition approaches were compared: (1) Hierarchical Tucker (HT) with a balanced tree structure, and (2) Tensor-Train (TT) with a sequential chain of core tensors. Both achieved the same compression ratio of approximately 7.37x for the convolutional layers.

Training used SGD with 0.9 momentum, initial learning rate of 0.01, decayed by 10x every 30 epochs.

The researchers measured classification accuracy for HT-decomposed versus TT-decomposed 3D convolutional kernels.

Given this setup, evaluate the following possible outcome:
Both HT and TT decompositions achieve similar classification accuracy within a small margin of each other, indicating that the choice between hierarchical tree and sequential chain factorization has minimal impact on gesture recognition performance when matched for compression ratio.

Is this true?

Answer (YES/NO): NO